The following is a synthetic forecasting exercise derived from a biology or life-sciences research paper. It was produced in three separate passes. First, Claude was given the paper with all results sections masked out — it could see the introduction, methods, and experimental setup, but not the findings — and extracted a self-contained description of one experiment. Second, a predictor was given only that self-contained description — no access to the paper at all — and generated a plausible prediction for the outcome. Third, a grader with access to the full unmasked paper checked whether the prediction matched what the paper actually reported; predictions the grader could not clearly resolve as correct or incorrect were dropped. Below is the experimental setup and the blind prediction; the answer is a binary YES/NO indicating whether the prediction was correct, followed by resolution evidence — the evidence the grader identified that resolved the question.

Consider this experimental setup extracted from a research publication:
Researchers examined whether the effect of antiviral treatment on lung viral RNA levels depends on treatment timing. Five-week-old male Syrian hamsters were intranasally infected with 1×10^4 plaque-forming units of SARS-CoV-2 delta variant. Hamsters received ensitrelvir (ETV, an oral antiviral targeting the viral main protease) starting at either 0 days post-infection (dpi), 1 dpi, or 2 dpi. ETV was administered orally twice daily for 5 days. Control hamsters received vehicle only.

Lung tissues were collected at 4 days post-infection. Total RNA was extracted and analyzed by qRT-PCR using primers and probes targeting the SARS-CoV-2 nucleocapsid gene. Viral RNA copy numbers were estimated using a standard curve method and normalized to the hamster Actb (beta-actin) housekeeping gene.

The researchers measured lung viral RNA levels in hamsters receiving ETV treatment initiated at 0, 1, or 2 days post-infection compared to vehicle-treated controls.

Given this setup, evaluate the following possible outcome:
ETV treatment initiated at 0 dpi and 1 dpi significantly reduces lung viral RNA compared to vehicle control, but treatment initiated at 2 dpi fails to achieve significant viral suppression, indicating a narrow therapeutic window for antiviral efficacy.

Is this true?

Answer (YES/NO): NO